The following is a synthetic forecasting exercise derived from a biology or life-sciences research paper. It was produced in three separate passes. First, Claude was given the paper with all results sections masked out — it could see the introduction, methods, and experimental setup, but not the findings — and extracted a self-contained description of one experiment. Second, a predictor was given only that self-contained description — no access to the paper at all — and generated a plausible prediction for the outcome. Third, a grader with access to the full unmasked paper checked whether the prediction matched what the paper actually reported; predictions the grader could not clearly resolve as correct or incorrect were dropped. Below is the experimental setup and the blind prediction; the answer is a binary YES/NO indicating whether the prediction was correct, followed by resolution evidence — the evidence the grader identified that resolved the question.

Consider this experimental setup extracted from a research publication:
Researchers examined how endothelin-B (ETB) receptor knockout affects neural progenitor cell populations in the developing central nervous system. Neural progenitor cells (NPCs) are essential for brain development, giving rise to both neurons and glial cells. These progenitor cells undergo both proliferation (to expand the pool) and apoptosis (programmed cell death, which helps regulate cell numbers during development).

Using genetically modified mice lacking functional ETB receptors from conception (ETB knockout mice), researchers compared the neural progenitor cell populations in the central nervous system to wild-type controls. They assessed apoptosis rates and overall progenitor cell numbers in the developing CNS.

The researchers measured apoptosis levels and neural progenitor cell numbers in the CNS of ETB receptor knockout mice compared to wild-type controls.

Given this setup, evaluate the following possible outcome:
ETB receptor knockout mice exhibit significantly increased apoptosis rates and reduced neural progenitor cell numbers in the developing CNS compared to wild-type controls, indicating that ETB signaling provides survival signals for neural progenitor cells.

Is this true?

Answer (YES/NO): YES